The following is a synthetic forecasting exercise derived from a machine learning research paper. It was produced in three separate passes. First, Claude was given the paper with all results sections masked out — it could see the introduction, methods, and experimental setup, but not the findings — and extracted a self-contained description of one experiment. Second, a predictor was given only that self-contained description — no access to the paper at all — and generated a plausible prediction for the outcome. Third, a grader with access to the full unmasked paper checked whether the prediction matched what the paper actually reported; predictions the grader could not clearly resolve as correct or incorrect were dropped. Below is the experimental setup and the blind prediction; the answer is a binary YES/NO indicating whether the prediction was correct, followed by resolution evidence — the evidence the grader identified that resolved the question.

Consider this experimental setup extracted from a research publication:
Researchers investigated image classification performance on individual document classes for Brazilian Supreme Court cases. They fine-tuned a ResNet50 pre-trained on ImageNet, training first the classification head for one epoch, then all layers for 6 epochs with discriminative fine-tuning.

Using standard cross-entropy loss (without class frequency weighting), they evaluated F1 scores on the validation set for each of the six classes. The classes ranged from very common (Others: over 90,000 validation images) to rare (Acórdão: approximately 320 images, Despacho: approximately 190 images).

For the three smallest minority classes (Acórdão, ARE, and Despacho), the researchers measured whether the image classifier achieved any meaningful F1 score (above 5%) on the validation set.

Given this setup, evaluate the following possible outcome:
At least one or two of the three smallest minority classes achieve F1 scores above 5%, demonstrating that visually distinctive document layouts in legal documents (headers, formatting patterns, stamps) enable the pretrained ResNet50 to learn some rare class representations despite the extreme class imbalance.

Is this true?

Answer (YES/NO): NO